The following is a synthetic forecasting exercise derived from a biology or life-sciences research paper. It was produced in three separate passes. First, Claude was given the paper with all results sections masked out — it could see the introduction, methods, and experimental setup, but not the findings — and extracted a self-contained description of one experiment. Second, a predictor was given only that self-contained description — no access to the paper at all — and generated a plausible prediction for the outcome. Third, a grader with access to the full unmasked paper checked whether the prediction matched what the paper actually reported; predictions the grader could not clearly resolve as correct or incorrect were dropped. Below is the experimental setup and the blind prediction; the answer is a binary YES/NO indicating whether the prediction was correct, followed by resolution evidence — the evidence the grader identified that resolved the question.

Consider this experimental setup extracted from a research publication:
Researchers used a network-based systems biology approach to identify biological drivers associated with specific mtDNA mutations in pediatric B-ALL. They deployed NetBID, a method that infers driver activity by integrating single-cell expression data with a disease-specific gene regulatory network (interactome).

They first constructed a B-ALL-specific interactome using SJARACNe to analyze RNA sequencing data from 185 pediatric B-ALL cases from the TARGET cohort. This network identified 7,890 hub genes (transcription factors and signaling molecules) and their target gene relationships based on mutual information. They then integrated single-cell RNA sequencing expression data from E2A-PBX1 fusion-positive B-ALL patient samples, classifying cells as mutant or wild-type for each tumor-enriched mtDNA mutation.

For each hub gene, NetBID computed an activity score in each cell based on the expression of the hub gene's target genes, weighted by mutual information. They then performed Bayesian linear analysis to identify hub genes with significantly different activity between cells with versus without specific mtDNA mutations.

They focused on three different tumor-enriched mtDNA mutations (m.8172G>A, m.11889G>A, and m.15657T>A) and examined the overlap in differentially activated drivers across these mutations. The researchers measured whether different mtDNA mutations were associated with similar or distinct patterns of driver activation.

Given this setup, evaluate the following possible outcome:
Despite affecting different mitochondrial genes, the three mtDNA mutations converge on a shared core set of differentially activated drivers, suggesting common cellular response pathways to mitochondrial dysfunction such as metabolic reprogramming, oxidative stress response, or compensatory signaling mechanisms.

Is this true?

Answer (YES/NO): NO